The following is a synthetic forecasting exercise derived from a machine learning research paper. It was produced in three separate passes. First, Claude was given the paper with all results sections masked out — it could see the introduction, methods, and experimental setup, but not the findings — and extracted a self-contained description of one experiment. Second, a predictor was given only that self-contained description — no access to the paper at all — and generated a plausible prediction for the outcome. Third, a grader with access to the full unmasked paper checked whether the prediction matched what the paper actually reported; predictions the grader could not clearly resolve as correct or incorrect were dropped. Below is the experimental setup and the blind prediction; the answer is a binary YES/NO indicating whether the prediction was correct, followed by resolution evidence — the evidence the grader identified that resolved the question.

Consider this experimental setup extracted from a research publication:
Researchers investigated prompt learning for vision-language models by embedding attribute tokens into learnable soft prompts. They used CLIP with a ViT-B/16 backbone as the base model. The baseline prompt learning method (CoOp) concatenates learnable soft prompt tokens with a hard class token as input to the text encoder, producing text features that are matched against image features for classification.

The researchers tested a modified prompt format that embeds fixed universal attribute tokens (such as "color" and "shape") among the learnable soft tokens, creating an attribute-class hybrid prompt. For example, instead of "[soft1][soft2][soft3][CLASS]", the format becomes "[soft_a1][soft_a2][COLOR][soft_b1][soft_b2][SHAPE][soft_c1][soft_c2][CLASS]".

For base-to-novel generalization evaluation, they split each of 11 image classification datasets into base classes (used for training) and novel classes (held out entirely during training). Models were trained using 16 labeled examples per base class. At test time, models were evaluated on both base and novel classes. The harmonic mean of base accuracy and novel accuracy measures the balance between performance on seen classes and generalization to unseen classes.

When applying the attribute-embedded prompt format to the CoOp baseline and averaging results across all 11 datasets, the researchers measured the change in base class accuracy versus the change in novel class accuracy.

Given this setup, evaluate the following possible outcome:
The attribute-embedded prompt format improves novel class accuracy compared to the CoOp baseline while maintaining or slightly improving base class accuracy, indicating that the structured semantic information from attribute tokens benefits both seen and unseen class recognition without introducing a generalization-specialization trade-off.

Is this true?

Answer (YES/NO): YES